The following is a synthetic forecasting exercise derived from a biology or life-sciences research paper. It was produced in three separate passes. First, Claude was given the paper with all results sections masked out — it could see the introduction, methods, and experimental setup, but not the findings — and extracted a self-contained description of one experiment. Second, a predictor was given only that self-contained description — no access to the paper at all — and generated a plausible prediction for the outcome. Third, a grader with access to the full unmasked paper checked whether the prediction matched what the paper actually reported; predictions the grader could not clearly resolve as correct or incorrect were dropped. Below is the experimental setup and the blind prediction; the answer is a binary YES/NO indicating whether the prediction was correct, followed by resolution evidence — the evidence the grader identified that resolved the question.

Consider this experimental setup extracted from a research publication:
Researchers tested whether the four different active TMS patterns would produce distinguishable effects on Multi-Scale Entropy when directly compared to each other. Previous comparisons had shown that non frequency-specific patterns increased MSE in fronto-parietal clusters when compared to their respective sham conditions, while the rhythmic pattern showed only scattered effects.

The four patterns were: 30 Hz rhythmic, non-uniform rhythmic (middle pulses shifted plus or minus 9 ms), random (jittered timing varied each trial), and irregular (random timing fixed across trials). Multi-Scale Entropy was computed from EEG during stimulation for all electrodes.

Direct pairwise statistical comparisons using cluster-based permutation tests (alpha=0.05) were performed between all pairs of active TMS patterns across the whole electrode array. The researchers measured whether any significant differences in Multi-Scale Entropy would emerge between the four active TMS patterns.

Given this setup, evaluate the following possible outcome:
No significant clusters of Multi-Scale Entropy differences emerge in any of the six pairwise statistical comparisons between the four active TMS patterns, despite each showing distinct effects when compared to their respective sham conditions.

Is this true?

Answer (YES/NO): YES